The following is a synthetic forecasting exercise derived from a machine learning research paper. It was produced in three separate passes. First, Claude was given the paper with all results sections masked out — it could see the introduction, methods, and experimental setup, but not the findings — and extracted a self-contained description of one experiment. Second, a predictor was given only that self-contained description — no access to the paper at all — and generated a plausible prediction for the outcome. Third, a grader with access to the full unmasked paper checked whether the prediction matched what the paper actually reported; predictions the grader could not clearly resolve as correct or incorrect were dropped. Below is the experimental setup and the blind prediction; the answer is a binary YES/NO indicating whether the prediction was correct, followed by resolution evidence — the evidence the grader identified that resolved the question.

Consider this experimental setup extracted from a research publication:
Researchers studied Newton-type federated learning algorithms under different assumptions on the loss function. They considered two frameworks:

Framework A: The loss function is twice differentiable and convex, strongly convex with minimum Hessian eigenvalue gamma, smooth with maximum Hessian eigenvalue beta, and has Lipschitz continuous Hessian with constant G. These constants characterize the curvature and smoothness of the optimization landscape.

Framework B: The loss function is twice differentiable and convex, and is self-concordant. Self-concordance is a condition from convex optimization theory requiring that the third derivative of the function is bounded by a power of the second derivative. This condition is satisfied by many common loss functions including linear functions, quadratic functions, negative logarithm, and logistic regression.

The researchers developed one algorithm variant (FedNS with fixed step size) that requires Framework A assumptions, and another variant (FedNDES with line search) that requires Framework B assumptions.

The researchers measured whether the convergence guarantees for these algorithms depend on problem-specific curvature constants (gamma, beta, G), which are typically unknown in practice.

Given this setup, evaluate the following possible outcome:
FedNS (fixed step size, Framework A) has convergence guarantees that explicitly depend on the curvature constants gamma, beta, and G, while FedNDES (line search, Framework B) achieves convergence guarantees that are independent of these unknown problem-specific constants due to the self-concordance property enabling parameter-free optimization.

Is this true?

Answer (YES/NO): YES